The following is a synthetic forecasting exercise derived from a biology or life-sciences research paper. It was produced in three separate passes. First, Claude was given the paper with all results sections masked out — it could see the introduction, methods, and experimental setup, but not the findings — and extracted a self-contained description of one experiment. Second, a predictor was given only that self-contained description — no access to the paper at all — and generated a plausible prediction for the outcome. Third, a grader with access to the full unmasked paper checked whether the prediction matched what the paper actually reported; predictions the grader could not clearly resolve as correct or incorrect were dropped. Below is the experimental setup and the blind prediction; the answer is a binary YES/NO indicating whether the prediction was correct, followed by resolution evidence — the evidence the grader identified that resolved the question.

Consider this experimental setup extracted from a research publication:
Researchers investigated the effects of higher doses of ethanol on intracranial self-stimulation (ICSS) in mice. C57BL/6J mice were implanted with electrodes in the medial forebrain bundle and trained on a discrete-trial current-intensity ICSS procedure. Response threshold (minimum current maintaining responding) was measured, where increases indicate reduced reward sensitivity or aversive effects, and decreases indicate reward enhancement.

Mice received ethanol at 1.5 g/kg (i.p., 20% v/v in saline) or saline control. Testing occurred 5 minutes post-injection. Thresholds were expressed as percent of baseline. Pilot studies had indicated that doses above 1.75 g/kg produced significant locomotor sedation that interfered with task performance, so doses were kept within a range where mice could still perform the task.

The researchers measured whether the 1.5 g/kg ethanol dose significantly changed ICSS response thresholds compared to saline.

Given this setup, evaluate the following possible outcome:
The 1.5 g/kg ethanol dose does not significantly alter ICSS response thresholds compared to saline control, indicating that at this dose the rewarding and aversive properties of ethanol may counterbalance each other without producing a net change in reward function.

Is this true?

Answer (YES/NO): YES